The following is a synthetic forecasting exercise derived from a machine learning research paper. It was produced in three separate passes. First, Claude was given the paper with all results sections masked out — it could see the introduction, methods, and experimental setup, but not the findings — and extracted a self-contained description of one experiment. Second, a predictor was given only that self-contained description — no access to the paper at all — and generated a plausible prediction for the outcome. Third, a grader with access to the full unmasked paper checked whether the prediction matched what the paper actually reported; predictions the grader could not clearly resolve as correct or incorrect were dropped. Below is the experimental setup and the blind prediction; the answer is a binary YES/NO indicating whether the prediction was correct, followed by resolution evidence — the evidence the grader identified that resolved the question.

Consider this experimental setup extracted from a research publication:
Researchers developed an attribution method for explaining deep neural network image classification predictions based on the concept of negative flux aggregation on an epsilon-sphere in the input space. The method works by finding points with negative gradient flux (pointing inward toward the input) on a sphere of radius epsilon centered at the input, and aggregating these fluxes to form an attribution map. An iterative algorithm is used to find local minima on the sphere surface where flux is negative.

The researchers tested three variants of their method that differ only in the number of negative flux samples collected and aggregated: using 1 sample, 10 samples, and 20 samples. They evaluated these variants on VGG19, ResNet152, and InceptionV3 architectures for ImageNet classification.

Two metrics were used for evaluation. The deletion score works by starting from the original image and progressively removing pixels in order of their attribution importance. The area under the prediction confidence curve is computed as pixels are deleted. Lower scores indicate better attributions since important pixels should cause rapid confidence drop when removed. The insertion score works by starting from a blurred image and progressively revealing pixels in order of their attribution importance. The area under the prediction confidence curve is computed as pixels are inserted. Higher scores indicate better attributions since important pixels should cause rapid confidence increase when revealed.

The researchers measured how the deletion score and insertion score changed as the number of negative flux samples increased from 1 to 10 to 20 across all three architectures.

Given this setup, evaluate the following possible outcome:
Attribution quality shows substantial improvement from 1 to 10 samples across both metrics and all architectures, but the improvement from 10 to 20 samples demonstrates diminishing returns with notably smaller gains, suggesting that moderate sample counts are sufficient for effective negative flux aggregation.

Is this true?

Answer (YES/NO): NO